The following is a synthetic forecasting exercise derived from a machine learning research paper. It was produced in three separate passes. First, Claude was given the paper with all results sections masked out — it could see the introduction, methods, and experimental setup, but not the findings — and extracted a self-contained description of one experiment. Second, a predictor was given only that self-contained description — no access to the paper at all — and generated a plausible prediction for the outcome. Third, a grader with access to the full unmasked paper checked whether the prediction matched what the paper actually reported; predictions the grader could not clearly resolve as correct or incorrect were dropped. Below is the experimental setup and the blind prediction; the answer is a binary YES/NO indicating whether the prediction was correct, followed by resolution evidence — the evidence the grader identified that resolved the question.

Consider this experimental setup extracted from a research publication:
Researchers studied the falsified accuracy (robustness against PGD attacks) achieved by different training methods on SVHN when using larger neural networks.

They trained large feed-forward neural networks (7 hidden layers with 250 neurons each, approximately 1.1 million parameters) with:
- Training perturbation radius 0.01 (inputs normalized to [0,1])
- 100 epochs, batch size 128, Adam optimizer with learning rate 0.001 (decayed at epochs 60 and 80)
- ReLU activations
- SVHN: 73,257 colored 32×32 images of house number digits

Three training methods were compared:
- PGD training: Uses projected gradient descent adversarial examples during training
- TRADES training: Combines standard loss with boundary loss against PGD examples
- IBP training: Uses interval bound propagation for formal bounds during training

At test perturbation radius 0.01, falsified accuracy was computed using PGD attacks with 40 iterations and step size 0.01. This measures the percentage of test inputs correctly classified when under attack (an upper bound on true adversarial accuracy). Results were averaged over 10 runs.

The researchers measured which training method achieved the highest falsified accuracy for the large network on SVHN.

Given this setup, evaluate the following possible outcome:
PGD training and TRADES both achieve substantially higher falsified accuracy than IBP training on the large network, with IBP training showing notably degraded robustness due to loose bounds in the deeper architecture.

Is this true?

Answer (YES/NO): NO